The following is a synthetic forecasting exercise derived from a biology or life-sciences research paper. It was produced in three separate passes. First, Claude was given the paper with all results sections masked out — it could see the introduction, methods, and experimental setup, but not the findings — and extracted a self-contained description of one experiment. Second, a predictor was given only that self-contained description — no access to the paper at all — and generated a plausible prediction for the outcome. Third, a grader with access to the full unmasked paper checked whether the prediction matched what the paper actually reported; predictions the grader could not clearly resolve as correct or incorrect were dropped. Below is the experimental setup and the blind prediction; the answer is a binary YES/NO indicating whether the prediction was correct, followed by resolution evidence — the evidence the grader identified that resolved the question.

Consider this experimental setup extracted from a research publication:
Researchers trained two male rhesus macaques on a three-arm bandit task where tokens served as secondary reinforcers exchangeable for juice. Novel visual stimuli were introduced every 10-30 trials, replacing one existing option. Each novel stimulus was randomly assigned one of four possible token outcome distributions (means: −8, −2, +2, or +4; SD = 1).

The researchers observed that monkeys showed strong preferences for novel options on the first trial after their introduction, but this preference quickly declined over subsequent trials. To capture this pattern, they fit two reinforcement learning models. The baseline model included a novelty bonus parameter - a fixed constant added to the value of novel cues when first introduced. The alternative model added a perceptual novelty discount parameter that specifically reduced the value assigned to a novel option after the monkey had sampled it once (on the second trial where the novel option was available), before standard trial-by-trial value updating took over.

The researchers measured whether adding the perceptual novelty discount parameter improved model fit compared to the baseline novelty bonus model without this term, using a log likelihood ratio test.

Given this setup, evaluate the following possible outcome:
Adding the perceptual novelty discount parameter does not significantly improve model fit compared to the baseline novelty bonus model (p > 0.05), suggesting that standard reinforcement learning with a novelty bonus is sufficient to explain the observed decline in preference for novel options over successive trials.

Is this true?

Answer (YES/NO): NO